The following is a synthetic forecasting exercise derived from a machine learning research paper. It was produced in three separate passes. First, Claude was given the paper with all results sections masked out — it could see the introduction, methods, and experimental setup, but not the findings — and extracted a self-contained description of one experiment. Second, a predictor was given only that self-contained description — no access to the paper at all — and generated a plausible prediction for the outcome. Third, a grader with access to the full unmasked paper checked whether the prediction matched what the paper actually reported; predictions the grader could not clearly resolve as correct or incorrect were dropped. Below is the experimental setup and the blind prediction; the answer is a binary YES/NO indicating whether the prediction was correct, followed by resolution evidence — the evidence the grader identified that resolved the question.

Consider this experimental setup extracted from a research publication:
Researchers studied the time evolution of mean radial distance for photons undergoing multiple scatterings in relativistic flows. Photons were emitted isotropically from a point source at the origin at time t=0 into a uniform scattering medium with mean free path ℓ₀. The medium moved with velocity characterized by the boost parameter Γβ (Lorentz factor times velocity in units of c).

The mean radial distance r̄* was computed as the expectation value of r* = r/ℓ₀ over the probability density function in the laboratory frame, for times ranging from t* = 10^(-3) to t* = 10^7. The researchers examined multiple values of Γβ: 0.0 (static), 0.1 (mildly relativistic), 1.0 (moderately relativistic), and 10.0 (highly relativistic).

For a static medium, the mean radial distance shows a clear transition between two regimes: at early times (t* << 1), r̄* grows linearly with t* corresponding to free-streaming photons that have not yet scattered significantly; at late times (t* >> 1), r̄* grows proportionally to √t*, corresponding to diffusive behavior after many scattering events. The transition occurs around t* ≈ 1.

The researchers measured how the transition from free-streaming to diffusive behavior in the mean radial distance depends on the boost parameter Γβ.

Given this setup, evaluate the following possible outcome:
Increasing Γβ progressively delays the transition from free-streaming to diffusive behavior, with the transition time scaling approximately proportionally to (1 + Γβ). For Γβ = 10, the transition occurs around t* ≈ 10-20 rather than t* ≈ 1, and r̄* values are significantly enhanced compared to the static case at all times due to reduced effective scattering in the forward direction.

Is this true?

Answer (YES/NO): NO